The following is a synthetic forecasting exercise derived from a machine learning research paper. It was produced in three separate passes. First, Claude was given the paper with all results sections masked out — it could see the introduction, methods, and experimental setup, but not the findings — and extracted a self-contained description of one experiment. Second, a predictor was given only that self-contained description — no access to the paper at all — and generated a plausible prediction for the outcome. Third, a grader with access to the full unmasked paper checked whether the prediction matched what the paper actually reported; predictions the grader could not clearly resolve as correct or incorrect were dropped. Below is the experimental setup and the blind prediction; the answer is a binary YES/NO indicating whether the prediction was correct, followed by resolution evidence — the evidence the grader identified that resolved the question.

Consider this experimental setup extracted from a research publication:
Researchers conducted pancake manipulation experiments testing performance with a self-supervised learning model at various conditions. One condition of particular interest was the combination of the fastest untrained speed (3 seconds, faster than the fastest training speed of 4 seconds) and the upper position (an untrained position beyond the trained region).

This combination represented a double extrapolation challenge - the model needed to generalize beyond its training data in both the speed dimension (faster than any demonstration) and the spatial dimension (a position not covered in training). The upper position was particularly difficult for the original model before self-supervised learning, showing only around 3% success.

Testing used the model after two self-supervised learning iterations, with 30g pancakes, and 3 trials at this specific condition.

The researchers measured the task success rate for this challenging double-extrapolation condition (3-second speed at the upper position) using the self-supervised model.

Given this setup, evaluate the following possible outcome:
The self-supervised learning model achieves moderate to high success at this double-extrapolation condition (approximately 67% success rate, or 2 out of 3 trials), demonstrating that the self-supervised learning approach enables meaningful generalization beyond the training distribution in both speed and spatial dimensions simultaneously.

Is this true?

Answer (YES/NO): NO